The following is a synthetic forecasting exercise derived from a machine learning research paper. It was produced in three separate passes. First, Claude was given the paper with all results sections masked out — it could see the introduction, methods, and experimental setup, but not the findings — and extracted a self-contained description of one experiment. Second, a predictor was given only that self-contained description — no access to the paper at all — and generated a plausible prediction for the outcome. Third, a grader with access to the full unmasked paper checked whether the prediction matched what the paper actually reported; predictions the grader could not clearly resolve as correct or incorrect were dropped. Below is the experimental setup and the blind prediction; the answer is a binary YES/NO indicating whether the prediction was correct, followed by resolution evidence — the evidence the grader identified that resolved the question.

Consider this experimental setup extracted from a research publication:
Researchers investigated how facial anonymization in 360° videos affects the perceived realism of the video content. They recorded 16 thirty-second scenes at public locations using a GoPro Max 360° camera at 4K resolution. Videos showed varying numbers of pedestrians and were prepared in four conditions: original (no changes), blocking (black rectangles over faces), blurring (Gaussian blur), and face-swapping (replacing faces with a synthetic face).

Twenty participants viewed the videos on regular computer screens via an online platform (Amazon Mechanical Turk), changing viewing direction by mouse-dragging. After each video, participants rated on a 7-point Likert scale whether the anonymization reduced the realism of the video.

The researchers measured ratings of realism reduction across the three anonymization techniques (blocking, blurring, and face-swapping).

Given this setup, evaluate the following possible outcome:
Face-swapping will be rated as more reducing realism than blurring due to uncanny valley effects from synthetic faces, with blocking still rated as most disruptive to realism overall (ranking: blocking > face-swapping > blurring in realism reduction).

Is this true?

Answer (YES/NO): NO